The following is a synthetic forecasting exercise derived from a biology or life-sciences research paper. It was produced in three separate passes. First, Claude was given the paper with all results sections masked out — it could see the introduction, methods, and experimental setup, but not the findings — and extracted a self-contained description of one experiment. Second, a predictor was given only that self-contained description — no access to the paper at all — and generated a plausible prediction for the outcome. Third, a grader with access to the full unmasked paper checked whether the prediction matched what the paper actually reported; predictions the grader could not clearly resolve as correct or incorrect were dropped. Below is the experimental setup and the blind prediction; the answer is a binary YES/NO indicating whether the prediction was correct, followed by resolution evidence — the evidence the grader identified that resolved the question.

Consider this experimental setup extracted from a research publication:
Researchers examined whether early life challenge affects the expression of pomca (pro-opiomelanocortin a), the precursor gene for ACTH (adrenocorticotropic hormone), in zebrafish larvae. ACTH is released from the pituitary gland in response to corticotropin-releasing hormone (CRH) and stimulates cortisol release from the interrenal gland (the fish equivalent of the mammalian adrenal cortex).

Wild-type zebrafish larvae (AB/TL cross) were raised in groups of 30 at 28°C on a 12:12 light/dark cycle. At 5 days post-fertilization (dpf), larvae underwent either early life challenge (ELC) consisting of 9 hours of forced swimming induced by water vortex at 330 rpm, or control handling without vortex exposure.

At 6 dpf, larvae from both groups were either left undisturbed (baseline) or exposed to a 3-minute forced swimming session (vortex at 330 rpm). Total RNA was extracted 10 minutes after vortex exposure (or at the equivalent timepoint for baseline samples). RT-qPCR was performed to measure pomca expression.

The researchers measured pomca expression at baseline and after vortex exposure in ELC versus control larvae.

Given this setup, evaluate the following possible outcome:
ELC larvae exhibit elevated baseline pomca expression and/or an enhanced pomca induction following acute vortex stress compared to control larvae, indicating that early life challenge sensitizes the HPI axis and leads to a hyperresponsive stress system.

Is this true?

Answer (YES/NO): NO